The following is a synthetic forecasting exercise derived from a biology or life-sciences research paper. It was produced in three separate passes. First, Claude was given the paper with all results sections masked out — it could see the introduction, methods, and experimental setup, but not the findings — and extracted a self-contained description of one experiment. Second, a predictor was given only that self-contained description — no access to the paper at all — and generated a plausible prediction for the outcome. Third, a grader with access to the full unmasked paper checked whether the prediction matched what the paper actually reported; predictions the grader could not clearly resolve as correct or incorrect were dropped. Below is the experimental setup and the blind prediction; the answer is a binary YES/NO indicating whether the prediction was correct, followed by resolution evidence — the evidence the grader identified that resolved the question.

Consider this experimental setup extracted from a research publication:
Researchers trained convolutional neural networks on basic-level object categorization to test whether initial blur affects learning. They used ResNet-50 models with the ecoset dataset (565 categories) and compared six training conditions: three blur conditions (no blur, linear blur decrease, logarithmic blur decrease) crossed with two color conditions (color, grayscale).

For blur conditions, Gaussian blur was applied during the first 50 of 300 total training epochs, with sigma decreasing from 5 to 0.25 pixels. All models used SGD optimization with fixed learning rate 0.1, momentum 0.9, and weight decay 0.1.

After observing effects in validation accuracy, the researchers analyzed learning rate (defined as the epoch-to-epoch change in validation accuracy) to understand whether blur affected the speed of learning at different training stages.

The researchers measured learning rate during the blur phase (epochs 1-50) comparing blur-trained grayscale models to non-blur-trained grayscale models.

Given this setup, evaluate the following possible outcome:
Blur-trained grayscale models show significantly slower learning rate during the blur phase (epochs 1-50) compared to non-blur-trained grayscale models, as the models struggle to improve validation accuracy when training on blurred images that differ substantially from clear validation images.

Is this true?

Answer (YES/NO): NO